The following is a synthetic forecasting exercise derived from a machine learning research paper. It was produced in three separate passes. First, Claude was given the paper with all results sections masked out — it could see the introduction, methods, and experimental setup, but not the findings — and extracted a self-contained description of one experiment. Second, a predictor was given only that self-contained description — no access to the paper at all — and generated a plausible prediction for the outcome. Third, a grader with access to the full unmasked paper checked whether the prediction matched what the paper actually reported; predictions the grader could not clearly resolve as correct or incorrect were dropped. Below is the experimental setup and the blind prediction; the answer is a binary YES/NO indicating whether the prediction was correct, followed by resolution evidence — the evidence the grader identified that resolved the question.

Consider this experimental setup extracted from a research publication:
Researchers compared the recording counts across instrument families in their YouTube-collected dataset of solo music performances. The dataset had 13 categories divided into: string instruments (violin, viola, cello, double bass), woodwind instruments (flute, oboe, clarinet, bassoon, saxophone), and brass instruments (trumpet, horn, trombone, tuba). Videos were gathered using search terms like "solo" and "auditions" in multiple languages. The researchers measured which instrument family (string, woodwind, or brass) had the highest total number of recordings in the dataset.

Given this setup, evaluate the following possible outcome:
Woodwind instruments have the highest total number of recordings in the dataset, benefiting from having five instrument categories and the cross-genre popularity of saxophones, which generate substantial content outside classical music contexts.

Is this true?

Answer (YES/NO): NO